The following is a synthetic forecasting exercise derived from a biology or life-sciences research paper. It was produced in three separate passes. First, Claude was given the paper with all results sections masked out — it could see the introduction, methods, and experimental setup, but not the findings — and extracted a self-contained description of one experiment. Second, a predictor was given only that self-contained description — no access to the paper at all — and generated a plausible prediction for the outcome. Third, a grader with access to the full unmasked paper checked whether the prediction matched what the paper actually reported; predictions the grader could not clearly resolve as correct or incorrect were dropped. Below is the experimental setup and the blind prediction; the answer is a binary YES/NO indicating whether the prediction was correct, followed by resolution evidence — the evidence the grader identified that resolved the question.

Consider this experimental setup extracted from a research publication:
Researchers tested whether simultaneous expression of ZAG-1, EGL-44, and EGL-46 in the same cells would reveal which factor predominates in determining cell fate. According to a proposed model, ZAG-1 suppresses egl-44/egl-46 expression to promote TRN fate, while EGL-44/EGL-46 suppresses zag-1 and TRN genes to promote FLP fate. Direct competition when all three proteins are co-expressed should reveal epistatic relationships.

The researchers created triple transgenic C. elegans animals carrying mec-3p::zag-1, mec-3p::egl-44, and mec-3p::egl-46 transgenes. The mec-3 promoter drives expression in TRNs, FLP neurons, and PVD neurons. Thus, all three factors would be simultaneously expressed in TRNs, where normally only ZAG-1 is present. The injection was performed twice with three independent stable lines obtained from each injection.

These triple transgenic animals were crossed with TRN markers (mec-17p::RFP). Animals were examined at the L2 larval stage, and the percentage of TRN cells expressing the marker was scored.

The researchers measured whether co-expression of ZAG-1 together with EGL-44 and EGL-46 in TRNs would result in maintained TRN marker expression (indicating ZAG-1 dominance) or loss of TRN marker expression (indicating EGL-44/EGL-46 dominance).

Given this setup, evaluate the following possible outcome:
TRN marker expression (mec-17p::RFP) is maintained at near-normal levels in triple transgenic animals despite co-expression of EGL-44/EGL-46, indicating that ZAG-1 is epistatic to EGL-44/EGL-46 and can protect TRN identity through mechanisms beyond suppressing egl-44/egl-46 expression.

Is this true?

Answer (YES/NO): NO